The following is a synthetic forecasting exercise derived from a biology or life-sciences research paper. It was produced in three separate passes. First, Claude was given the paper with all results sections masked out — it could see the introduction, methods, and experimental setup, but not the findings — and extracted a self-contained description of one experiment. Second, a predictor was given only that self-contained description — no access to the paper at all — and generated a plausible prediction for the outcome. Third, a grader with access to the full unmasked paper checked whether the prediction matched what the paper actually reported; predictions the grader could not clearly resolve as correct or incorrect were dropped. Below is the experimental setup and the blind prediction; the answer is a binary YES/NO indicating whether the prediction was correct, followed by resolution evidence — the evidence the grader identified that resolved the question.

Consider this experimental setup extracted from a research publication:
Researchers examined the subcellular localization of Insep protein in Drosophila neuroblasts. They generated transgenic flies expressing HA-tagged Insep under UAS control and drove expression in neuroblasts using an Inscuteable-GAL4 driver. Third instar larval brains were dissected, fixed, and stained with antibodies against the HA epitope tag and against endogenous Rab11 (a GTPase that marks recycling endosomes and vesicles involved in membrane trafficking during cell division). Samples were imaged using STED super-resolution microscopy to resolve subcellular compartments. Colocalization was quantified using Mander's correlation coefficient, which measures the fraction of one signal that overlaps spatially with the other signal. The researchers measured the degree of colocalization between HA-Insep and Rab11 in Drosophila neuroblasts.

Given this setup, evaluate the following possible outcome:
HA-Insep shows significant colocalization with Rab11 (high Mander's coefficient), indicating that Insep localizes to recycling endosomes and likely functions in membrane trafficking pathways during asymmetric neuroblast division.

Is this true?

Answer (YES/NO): YES